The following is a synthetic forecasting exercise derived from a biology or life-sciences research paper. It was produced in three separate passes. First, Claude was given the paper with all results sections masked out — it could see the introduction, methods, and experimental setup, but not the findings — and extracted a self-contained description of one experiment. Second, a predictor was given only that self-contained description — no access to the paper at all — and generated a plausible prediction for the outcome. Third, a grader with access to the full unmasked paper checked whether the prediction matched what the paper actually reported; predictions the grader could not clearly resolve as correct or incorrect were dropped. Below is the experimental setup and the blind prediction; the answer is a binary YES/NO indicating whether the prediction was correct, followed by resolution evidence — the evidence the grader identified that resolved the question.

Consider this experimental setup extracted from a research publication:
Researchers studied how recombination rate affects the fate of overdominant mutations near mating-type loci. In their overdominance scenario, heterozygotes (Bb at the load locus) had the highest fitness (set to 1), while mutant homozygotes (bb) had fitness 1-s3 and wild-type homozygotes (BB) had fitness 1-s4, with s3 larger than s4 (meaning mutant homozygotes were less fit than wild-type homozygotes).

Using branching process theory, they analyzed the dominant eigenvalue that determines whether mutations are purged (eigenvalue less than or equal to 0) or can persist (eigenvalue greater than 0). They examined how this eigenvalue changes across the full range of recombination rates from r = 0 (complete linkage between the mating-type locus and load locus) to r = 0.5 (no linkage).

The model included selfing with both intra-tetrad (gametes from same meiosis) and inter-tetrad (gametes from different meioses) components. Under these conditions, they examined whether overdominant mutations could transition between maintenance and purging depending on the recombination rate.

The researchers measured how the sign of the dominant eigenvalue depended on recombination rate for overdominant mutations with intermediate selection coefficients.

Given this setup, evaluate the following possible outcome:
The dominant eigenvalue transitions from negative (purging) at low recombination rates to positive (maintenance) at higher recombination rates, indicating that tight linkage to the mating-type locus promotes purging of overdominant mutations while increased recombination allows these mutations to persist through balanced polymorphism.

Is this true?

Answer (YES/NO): NO